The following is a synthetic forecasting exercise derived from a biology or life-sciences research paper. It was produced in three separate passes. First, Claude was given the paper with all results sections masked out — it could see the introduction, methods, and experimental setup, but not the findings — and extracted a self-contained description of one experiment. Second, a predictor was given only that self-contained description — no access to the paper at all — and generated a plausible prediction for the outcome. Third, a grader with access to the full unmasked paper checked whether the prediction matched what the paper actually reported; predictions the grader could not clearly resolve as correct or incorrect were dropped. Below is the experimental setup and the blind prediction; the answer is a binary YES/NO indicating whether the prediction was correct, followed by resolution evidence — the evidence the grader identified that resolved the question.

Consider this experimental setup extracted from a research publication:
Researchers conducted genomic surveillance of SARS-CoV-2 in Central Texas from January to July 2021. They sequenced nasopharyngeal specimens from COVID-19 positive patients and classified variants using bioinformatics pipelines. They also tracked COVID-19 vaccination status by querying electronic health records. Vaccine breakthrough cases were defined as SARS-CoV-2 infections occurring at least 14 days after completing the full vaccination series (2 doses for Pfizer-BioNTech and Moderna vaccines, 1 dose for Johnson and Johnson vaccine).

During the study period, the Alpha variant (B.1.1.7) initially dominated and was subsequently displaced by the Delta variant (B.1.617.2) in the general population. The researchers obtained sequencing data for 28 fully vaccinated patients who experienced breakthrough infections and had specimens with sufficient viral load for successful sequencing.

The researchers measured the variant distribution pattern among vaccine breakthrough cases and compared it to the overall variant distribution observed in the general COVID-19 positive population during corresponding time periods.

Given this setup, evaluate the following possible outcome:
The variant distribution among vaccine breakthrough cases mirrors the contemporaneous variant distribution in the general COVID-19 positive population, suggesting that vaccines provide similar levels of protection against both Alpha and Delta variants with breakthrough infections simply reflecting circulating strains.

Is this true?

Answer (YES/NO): YES